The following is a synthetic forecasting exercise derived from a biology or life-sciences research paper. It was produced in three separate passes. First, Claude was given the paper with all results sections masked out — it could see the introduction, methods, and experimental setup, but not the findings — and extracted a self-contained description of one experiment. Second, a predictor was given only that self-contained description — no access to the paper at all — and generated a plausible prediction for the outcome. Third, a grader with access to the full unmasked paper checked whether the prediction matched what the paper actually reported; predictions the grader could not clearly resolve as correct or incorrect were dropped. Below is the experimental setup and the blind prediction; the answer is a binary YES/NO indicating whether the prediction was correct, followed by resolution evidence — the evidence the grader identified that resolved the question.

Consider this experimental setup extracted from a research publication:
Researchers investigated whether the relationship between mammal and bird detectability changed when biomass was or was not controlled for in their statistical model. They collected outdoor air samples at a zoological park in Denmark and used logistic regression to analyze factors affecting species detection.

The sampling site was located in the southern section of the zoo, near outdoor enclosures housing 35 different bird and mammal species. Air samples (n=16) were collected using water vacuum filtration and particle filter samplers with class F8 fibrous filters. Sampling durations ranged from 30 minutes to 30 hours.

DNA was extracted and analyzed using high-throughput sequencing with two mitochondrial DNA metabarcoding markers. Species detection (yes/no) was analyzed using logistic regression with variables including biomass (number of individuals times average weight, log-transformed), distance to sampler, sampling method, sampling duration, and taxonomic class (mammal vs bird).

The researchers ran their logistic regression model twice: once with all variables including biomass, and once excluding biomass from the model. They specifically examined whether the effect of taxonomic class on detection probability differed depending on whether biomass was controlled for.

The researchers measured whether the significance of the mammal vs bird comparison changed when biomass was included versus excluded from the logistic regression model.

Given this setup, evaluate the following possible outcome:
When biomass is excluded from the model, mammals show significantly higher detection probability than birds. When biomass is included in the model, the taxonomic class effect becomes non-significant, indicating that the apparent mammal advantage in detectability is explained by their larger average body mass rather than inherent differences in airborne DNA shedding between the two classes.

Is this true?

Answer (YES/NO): YES